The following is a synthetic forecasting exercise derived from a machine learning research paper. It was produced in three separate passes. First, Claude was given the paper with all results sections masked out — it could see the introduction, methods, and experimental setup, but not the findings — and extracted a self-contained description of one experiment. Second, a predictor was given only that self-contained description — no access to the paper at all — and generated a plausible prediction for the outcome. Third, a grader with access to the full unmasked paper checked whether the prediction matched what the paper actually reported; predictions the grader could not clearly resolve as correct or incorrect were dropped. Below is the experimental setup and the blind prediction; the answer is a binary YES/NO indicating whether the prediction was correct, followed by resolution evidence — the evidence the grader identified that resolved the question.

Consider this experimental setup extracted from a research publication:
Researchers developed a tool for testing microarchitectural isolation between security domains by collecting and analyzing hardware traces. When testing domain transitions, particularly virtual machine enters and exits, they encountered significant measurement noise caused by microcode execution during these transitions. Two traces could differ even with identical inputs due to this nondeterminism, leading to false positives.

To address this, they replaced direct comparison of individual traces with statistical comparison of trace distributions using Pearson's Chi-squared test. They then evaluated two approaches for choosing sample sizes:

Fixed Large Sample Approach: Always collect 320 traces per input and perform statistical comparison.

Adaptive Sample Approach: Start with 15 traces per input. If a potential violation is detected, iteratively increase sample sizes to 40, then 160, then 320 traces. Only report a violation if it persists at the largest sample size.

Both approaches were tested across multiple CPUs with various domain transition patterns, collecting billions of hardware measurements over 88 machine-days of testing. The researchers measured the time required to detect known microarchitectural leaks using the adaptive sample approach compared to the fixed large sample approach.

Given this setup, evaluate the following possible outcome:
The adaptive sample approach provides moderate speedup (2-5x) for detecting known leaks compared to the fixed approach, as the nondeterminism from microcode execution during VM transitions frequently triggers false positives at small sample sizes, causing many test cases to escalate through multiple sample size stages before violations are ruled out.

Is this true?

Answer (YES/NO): NO